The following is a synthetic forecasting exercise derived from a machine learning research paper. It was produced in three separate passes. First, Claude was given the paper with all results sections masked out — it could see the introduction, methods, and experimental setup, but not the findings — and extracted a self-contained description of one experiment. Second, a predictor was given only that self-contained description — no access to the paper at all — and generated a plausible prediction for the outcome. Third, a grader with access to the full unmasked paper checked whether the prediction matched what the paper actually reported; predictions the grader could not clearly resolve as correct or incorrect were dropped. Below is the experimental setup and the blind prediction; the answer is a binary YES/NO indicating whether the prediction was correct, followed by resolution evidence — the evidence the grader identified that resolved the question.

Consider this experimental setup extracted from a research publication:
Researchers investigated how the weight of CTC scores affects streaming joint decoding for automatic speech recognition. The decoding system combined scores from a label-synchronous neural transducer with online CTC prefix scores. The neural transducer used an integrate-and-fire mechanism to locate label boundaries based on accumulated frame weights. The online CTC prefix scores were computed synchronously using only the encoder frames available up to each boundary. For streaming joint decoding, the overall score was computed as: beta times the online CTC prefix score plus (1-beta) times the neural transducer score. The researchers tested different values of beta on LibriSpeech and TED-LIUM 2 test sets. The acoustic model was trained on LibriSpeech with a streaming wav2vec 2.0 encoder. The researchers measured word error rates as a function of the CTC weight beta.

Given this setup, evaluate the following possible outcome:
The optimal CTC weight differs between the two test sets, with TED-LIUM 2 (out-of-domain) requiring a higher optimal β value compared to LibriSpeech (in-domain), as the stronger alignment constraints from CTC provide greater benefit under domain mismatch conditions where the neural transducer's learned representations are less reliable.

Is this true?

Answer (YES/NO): YES